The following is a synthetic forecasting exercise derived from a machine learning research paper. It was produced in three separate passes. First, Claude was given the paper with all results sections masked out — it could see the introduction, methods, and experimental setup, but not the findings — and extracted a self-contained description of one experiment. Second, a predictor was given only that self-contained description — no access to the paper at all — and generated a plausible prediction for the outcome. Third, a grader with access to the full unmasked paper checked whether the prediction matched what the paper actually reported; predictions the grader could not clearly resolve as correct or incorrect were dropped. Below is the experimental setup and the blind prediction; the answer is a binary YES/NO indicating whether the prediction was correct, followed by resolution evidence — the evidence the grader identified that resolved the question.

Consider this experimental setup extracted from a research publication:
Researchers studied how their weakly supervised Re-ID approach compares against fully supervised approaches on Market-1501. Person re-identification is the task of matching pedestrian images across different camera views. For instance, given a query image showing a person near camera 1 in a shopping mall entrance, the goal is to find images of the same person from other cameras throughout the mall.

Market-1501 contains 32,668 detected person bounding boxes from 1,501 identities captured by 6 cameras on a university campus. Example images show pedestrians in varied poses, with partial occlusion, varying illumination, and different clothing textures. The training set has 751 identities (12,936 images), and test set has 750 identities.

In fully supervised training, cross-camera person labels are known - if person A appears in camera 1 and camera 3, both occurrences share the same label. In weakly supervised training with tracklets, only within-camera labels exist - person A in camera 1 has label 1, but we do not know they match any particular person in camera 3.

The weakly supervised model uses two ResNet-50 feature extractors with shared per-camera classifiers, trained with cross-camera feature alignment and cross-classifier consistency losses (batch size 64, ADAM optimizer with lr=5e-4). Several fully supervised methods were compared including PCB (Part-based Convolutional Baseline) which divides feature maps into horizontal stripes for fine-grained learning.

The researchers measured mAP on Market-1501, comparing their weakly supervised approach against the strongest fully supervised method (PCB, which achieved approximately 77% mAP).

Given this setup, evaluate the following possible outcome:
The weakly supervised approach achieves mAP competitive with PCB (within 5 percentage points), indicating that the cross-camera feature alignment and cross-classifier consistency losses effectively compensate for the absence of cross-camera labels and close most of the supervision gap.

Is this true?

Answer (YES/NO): NO